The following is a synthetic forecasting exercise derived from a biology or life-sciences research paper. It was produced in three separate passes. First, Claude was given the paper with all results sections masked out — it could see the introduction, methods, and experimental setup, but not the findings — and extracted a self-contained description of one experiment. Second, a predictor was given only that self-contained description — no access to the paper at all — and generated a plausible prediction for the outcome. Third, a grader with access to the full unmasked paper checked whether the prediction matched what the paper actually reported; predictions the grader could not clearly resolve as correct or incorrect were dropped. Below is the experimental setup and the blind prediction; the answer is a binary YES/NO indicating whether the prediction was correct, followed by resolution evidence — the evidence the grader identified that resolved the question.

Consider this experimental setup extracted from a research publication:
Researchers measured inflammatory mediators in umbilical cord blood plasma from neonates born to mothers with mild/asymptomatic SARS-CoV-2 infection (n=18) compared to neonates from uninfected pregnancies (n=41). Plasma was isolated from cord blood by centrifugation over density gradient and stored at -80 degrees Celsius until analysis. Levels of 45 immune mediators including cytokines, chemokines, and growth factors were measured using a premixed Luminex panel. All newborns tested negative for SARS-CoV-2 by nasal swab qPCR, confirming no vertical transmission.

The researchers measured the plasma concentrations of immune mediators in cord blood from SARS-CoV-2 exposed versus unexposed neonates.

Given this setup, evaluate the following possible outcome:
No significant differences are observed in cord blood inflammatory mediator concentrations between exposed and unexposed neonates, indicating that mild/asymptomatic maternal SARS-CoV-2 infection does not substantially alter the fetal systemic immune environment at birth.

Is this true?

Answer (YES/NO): NO